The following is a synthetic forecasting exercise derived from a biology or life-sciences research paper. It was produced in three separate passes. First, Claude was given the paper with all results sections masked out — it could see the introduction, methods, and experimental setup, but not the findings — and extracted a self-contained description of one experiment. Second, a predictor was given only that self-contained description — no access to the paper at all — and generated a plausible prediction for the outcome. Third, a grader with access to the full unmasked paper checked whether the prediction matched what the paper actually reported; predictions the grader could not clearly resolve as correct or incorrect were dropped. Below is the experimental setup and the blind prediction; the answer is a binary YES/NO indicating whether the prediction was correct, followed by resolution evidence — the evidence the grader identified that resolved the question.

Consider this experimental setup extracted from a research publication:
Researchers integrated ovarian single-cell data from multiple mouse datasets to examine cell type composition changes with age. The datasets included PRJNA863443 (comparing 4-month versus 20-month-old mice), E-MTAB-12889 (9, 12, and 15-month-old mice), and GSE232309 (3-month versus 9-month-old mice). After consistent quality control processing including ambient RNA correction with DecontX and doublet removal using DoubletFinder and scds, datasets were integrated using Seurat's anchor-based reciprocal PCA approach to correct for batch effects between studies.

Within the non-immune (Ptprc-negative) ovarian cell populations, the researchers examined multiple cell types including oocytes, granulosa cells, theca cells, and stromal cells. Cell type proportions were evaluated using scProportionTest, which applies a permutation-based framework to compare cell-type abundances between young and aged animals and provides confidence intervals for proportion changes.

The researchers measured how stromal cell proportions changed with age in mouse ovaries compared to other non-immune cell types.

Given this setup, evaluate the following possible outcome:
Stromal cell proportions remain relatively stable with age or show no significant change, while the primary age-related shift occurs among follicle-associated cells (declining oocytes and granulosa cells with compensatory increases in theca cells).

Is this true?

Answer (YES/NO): NO